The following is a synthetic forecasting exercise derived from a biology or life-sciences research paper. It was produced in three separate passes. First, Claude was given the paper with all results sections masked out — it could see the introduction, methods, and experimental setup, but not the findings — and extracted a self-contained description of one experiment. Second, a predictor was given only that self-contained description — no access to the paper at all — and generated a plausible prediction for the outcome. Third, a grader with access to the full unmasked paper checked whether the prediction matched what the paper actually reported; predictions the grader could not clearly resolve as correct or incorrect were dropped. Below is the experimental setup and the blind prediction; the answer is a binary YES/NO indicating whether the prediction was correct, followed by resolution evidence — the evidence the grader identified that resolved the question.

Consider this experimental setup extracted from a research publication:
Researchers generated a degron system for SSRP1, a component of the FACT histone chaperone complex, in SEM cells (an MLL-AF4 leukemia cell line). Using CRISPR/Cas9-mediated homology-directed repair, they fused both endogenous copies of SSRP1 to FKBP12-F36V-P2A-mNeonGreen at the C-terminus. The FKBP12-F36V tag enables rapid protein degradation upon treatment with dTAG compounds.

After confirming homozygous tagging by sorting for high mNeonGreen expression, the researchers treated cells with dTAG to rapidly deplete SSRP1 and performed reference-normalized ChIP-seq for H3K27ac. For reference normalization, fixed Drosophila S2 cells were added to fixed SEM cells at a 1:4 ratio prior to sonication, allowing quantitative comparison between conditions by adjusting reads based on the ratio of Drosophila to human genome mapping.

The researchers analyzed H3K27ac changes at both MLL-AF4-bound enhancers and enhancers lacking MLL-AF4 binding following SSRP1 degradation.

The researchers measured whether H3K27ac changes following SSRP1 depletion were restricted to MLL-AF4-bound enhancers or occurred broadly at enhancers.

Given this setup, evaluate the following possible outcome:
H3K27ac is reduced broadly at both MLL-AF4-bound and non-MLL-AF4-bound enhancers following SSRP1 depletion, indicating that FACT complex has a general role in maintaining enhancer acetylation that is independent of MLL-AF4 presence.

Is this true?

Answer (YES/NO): YES